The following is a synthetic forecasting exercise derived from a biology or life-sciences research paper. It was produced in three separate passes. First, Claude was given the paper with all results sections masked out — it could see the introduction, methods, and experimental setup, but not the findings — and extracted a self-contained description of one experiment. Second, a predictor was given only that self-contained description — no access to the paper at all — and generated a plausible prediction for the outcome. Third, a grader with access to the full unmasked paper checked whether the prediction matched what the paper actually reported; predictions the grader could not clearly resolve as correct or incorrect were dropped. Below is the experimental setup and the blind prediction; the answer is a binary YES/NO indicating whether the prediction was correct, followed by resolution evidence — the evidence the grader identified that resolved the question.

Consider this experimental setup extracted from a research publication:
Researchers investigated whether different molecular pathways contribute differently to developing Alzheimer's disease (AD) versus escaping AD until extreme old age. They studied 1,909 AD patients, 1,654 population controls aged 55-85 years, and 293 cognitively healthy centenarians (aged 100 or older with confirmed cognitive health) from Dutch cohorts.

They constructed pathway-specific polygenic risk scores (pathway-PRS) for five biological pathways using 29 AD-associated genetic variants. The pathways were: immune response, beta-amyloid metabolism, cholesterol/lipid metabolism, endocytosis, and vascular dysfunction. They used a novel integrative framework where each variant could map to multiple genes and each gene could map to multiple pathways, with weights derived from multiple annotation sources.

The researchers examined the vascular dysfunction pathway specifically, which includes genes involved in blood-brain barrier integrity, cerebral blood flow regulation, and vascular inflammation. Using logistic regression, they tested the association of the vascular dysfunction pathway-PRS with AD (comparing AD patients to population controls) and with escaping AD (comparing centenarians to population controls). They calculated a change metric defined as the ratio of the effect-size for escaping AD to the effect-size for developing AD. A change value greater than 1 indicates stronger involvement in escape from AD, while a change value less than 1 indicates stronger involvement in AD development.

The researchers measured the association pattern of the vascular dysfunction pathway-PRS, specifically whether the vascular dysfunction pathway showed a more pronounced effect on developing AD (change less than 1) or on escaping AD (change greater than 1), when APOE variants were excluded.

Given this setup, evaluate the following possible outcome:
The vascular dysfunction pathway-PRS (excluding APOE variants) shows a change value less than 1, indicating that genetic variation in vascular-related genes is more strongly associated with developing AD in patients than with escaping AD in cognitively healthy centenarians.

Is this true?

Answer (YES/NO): NO